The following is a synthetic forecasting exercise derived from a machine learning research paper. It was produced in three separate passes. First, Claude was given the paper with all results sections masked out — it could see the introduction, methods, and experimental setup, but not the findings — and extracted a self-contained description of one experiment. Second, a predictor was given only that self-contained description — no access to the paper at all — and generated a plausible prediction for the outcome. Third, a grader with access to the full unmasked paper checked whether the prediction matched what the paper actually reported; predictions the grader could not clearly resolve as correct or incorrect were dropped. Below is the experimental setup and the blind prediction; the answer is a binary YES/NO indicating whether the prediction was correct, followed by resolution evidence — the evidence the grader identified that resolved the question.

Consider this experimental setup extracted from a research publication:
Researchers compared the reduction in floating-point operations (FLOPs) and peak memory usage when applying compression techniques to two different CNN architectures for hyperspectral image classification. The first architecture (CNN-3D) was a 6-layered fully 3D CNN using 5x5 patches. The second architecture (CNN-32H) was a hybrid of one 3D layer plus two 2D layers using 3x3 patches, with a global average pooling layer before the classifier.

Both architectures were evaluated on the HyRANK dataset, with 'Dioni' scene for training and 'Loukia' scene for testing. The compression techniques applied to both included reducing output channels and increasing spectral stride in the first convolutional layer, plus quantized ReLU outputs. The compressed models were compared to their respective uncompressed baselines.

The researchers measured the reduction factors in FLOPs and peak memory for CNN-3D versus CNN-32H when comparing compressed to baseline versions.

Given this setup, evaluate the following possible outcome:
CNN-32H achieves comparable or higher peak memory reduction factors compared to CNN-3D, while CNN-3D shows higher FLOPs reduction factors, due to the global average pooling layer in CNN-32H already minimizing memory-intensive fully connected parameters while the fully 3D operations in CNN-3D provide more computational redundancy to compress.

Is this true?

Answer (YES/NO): NO